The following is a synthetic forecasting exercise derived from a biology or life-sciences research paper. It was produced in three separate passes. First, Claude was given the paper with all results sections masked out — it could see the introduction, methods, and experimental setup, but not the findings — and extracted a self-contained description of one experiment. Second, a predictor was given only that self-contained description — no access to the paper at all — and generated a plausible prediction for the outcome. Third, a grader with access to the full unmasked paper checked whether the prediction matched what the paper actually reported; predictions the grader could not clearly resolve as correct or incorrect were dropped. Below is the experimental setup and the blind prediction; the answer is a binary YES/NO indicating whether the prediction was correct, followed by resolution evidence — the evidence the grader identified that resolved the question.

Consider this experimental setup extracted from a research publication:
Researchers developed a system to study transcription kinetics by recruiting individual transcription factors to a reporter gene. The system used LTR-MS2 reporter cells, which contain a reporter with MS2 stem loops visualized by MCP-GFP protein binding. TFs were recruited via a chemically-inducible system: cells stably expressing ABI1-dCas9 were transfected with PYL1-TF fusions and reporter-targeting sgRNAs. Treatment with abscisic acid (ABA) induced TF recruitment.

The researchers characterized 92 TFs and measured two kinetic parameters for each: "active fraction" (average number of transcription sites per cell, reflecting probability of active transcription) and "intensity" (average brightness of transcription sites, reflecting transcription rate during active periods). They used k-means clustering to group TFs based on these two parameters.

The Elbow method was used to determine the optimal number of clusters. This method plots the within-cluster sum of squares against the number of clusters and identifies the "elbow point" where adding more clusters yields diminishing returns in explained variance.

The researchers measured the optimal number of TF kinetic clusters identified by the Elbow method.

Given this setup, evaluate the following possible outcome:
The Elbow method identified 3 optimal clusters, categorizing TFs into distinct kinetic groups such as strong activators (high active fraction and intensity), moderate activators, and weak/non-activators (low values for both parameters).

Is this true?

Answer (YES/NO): NO